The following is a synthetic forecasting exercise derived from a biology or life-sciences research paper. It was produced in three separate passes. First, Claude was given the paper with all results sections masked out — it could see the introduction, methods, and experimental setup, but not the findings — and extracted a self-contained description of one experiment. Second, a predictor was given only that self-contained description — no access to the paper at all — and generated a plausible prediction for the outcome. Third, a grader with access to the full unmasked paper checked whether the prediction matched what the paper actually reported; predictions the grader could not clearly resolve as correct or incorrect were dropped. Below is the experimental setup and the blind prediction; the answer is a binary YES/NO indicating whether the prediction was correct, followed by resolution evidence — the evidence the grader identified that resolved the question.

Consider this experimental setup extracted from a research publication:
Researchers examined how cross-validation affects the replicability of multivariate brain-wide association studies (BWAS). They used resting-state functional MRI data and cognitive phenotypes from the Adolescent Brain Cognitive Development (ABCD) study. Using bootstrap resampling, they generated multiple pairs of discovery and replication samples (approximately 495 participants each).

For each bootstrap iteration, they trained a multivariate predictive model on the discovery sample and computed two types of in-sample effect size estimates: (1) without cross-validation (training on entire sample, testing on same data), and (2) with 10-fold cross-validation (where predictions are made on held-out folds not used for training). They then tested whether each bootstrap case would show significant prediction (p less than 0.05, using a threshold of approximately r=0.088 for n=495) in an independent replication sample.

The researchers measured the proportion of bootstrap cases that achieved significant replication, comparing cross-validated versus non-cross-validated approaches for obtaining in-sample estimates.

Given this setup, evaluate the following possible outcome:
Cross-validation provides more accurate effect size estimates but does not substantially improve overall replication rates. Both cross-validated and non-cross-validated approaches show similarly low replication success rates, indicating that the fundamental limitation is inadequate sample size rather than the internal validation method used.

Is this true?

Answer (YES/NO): NO